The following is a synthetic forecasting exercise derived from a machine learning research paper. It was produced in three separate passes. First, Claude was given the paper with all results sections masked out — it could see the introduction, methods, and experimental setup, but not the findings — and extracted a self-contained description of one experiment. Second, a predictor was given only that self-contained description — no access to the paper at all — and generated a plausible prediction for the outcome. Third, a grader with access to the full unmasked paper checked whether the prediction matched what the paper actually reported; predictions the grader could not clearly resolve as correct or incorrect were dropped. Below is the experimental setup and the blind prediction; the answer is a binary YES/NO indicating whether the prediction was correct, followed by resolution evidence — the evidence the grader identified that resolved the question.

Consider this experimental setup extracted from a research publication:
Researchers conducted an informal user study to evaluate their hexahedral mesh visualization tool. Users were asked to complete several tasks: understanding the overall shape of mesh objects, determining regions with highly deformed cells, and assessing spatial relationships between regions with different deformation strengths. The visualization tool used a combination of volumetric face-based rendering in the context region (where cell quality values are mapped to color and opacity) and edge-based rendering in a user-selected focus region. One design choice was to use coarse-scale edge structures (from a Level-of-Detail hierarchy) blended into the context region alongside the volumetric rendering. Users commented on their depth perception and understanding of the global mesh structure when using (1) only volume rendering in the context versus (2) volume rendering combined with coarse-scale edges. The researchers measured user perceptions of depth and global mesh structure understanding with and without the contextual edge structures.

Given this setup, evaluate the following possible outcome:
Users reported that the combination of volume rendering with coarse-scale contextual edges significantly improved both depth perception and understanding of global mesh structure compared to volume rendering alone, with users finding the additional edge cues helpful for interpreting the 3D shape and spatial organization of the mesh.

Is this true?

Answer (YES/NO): YES